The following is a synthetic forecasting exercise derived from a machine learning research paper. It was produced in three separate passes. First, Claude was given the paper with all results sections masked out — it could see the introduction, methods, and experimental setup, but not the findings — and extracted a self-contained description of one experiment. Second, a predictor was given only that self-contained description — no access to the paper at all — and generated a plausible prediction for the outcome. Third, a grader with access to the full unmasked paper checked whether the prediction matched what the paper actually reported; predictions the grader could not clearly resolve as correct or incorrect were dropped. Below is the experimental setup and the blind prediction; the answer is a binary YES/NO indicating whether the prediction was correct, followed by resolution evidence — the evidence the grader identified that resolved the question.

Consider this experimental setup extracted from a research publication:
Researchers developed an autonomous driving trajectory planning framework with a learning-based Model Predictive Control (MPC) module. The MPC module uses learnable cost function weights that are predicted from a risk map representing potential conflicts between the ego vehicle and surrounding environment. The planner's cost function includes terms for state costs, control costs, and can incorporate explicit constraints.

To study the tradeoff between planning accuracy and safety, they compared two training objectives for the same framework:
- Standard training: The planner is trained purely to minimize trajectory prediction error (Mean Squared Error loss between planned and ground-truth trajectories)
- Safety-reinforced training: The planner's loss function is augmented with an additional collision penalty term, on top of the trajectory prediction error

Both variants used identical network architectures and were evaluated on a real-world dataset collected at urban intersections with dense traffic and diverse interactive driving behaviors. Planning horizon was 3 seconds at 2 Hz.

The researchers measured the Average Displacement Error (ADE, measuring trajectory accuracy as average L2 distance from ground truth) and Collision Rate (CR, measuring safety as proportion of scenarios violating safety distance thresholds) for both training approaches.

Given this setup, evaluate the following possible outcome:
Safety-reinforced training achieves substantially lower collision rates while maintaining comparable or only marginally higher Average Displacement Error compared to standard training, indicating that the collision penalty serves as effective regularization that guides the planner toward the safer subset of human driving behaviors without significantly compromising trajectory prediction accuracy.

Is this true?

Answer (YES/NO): NO